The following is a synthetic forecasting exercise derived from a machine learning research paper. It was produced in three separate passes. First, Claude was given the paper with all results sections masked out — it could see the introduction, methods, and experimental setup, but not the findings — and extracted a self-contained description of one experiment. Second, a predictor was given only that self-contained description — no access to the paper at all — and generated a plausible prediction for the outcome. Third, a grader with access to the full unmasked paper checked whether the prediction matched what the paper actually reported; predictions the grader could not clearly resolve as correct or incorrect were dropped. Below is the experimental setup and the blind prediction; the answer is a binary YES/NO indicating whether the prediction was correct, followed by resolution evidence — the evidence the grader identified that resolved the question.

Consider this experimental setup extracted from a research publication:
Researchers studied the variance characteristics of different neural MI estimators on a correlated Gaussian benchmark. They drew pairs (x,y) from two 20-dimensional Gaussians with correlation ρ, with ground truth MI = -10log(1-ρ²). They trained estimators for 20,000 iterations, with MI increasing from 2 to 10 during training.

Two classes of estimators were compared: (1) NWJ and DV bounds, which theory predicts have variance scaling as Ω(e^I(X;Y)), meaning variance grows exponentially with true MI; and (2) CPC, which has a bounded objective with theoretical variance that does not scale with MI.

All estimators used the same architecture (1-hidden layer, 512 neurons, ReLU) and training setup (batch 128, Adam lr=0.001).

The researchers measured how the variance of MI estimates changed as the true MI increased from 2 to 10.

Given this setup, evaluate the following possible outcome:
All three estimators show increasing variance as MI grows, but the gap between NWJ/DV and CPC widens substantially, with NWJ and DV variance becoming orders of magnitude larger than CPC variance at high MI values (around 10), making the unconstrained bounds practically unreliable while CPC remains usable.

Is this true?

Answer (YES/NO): NO